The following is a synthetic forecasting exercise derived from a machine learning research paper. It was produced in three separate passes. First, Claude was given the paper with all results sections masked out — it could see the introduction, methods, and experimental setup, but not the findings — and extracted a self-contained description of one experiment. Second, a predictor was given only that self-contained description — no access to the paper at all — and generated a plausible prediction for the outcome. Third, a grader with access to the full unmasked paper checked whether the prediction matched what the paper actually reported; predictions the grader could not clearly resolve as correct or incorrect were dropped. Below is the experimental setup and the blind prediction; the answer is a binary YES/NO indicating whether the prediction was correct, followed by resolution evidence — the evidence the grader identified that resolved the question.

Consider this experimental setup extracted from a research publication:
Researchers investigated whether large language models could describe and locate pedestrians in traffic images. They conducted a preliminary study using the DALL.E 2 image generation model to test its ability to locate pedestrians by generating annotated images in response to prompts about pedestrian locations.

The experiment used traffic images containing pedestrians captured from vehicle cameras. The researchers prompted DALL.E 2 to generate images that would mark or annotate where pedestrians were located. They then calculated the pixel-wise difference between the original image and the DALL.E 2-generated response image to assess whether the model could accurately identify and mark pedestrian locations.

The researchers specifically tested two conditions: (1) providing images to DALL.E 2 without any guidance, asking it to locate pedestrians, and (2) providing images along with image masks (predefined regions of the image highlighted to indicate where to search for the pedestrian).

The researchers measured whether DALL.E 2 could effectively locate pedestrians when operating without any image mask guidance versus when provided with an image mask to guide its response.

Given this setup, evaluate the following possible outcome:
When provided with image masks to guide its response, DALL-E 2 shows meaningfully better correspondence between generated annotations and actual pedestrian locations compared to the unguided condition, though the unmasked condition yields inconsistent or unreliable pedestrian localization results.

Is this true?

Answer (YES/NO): YES